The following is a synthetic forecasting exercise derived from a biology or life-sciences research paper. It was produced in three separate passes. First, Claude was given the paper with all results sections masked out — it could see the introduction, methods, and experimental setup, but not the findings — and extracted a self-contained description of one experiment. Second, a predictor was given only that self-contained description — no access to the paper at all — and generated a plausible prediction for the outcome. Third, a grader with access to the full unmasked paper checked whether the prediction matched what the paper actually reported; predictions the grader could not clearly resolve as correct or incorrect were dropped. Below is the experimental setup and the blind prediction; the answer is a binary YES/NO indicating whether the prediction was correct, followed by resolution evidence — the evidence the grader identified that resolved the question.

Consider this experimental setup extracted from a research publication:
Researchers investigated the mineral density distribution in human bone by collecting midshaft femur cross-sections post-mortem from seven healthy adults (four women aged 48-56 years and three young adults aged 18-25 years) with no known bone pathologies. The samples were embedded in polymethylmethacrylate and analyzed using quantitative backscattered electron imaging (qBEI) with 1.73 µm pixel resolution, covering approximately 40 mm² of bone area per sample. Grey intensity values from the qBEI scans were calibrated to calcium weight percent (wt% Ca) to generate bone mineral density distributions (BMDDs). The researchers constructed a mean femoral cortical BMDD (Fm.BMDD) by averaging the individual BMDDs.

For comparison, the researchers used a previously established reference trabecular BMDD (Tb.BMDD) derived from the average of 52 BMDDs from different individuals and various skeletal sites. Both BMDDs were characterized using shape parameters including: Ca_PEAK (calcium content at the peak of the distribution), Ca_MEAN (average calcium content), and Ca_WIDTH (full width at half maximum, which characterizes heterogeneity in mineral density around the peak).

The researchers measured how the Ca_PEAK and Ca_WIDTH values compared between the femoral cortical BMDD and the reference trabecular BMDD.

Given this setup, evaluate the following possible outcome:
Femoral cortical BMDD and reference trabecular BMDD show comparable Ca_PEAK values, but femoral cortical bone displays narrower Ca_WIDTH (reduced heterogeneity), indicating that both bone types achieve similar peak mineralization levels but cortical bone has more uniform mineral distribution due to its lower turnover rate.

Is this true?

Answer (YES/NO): NO